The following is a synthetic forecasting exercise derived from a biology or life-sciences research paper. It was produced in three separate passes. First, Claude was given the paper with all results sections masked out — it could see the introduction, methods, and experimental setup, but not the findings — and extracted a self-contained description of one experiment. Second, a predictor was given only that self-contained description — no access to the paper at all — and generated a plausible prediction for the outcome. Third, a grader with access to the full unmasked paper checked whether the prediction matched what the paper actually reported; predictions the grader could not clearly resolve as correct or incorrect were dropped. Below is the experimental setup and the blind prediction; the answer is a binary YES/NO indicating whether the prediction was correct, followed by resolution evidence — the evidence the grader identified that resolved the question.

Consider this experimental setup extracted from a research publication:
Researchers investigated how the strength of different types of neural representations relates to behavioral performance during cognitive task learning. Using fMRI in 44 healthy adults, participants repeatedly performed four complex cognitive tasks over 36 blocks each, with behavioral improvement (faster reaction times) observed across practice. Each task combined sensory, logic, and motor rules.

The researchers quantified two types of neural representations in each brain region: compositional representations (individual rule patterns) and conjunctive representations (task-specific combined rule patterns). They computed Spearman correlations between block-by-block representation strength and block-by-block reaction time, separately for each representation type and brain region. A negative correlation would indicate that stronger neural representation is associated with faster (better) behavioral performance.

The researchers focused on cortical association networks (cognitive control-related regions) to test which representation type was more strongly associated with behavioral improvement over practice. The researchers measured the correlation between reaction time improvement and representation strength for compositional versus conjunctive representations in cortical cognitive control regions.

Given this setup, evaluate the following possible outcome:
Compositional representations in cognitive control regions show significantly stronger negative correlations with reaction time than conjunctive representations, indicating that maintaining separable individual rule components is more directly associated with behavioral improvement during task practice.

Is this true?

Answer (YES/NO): NO